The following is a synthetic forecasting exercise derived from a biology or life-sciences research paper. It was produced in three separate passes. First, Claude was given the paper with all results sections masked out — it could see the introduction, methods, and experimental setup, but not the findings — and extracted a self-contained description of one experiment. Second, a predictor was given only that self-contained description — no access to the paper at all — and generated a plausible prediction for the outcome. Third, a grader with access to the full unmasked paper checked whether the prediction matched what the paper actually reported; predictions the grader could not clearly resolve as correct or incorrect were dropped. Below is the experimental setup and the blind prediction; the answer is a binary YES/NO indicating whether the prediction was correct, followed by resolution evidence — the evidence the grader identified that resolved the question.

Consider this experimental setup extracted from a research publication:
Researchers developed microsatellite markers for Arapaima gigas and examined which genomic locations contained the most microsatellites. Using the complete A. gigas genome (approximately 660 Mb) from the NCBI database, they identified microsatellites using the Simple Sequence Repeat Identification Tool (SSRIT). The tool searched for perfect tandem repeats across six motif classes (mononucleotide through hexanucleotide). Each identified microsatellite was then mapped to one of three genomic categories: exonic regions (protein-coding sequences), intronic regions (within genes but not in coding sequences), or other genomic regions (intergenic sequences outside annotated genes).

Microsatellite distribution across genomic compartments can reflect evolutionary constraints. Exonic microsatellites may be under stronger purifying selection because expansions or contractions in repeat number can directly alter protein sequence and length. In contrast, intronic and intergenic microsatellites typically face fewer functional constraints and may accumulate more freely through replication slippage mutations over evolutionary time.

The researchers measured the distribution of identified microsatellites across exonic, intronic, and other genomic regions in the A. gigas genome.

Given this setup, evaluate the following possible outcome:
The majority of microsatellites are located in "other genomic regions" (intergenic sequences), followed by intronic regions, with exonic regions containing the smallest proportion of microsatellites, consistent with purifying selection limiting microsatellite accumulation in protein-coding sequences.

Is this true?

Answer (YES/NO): YES